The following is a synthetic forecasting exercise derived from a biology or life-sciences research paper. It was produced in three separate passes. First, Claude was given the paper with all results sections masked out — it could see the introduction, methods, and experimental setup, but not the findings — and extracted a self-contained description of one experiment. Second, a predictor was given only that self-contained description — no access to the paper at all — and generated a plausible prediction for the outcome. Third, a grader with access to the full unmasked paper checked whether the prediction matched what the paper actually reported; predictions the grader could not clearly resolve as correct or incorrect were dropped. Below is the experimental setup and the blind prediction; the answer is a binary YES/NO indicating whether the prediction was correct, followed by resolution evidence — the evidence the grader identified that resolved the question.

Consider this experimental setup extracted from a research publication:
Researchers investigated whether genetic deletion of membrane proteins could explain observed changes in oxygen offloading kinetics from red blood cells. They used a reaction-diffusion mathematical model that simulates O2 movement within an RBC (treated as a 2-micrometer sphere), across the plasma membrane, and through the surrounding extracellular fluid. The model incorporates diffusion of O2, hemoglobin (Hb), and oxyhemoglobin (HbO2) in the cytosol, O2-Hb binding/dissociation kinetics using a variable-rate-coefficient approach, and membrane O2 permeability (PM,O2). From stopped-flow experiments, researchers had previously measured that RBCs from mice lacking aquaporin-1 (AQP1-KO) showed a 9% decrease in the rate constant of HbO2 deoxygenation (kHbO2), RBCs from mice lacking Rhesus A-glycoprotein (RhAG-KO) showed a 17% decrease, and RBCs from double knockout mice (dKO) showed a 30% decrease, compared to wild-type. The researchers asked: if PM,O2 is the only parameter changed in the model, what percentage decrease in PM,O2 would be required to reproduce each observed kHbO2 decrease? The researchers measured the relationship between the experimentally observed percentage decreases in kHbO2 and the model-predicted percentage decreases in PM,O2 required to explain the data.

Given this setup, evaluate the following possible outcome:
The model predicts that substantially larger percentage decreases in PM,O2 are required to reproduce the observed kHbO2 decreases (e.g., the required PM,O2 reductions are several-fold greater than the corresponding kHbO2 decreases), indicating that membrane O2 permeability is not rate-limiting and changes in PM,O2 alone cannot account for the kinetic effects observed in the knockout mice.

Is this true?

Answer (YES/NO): NO